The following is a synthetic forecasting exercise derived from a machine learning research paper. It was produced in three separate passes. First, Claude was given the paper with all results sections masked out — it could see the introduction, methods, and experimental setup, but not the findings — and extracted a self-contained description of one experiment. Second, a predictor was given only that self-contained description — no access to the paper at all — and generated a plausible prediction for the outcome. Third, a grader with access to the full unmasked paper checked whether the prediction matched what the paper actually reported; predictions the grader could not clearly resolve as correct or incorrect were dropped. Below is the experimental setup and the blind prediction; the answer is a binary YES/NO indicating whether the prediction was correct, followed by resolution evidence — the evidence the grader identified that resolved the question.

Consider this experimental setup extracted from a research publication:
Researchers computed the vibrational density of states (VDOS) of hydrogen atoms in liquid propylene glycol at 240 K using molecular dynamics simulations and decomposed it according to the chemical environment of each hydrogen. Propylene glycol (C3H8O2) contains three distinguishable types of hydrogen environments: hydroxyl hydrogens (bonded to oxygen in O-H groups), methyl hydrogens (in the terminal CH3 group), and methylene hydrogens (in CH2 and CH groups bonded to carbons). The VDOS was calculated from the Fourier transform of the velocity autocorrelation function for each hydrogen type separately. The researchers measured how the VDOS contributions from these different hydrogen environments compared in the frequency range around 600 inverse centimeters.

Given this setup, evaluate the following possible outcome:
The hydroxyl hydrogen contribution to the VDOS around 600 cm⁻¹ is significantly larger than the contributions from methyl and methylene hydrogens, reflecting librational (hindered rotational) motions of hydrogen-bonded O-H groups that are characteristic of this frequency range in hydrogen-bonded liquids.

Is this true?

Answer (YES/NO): YES